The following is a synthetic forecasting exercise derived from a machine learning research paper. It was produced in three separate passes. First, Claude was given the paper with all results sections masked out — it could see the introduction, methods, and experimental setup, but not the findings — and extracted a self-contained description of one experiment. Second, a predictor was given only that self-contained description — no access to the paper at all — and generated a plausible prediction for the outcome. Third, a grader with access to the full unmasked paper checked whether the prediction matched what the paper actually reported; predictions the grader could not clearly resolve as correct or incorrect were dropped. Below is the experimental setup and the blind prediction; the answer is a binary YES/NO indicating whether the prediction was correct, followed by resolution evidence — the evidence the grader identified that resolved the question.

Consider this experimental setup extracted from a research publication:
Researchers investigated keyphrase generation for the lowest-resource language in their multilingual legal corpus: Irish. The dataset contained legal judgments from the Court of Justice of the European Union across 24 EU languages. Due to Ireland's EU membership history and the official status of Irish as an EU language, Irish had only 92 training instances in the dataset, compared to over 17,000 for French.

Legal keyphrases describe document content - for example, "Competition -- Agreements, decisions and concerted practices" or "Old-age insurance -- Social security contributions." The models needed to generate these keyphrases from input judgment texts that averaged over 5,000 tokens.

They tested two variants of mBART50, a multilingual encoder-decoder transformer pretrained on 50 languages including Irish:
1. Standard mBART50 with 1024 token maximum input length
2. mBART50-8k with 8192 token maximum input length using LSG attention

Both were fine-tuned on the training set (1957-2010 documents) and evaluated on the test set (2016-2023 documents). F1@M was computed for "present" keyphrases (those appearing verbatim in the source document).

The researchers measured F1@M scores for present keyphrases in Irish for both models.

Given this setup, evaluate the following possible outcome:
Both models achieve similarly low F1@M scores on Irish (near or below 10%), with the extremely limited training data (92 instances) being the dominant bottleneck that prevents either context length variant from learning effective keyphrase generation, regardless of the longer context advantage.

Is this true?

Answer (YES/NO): NO